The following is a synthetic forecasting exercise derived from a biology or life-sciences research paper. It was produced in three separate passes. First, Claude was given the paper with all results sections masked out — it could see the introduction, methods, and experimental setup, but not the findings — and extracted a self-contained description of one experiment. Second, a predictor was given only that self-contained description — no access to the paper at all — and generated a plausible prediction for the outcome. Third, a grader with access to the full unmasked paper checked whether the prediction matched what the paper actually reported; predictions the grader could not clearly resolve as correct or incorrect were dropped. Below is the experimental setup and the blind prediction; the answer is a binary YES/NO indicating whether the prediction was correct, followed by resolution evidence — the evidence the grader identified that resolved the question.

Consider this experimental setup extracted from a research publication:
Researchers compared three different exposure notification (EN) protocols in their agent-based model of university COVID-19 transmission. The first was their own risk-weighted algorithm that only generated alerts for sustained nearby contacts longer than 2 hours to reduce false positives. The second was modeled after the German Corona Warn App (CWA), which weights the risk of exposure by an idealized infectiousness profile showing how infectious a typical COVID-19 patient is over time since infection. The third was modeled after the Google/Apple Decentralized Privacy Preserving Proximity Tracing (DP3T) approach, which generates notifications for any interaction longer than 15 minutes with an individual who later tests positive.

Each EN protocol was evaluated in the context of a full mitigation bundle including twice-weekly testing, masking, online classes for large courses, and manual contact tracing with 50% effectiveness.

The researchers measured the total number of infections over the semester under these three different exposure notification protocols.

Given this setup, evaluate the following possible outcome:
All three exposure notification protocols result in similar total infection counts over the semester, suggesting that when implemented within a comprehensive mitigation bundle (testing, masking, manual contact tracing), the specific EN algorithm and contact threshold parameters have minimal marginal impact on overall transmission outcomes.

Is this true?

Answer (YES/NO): YES